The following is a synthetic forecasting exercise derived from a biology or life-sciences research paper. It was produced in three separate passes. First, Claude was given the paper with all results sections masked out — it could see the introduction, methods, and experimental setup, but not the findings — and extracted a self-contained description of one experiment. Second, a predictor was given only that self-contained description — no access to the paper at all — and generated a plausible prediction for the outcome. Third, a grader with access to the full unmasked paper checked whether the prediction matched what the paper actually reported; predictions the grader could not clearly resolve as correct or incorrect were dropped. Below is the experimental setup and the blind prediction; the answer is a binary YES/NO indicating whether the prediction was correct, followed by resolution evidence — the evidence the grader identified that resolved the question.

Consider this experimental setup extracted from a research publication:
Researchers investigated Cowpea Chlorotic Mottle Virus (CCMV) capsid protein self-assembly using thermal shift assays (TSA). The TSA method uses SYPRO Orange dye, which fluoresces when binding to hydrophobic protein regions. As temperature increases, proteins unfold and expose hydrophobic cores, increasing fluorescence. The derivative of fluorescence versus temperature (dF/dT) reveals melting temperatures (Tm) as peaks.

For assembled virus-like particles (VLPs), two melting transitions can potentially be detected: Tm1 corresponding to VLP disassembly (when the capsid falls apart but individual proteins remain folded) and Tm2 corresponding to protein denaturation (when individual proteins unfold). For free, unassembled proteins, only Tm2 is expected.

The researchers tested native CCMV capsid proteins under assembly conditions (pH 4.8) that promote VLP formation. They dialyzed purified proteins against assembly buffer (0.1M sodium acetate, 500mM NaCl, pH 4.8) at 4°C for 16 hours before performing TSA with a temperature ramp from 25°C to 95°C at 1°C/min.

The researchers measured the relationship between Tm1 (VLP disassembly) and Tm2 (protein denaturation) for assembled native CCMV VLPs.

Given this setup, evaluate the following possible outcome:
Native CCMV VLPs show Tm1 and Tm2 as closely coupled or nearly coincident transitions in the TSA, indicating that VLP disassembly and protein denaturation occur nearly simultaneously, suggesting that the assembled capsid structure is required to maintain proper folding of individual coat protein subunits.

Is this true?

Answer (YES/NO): NO